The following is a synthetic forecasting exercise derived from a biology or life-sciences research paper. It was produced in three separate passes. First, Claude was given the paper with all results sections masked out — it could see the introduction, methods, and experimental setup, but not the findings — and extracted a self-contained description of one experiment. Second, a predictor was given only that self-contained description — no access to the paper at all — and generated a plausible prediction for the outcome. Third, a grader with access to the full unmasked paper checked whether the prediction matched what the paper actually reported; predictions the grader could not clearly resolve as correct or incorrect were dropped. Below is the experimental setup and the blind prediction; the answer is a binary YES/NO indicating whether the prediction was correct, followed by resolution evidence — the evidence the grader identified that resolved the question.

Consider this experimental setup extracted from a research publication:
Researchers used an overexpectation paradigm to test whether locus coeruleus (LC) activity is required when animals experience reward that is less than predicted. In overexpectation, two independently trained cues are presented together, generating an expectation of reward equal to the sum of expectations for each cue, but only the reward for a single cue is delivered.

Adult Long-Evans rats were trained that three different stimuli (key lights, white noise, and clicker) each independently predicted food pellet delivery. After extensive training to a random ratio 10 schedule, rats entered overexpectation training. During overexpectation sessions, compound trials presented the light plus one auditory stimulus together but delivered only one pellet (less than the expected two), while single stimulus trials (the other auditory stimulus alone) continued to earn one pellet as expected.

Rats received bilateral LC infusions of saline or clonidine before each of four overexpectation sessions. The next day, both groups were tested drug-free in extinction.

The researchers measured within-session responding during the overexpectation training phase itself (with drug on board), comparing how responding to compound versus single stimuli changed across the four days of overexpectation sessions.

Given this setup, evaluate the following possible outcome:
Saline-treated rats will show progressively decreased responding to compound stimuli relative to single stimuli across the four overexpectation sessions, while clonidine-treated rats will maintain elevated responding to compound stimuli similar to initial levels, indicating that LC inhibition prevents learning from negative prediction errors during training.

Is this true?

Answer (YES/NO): NO